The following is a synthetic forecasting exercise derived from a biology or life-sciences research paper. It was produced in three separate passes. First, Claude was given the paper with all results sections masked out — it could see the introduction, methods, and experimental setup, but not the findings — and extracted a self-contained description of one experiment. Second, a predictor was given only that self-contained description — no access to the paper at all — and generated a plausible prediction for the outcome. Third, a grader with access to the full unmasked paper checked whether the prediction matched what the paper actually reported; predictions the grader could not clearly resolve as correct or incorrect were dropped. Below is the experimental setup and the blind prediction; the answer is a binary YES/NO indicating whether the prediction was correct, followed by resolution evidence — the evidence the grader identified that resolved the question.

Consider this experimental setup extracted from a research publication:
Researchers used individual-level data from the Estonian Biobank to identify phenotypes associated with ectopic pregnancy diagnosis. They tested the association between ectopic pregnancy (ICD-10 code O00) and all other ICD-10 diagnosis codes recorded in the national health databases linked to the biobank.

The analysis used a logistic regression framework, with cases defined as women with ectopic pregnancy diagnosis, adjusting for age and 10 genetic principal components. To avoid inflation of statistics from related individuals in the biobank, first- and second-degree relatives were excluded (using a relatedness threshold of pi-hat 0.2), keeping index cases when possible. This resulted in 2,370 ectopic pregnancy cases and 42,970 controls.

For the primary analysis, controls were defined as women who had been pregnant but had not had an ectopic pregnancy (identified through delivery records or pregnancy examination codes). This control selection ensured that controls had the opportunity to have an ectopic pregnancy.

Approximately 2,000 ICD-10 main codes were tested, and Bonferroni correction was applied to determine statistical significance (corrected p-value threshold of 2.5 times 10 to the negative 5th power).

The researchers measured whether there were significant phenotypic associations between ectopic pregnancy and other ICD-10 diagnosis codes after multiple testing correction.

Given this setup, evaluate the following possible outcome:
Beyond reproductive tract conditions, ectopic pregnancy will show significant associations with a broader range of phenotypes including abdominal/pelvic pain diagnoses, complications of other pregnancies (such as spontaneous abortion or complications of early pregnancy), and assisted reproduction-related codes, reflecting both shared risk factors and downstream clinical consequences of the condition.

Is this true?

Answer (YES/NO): YES